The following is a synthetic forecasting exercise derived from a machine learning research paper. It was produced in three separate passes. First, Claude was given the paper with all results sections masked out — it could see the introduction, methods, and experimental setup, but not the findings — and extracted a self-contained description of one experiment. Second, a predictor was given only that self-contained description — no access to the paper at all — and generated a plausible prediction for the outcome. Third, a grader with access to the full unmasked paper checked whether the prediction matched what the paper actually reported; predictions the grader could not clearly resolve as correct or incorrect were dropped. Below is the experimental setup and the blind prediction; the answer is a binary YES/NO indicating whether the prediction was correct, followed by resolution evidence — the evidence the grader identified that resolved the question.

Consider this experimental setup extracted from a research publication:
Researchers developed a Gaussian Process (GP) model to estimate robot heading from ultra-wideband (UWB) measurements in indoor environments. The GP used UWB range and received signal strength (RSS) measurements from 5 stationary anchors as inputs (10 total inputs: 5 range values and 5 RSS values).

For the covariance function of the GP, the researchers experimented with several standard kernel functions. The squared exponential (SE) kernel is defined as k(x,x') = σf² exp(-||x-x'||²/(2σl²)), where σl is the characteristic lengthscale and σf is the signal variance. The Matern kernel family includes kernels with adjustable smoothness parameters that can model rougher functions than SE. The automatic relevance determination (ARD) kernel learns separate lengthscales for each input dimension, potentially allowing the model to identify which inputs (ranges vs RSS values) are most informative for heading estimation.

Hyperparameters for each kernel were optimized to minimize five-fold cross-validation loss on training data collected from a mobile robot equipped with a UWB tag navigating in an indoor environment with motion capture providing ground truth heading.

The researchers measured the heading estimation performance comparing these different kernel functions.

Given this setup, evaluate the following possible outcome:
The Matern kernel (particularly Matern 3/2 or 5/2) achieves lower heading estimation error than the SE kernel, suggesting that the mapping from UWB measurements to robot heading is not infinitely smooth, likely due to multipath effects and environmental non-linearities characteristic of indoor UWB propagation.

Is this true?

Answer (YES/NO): NO